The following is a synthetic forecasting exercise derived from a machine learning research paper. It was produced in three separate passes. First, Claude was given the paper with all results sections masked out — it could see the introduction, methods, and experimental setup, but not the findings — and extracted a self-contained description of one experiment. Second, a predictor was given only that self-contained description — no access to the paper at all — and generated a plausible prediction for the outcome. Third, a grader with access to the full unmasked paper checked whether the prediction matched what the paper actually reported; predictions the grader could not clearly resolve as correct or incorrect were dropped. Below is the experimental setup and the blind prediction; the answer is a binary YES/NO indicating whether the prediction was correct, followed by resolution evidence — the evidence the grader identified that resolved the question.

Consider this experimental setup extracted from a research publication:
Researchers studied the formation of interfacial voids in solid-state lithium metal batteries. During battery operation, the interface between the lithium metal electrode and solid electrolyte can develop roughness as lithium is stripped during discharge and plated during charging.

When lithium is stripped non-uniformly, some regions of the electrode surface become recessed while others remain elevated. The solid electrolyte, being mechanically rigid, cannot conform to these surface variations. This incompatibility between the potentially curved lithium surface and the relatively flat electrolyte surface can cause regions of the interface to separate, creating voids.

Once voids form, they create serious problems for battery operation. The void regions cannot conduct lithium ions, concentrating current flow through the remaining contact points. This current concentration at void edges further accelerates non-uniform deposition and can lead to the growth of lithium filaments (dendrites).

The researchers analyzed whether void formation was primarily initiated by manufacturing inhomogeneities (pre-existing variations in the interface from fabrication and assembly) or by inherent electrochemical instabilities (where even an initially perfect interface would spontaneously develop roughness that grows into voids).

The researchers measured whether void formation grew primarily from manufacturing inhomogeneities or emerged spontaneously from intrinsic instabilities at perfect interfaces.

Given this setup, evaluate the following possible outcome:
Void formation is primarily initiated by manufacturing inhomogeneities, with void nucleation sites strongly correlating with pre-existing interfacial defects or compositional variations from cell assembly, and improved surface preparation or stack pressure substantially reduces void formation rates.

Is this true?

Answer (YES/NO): NO